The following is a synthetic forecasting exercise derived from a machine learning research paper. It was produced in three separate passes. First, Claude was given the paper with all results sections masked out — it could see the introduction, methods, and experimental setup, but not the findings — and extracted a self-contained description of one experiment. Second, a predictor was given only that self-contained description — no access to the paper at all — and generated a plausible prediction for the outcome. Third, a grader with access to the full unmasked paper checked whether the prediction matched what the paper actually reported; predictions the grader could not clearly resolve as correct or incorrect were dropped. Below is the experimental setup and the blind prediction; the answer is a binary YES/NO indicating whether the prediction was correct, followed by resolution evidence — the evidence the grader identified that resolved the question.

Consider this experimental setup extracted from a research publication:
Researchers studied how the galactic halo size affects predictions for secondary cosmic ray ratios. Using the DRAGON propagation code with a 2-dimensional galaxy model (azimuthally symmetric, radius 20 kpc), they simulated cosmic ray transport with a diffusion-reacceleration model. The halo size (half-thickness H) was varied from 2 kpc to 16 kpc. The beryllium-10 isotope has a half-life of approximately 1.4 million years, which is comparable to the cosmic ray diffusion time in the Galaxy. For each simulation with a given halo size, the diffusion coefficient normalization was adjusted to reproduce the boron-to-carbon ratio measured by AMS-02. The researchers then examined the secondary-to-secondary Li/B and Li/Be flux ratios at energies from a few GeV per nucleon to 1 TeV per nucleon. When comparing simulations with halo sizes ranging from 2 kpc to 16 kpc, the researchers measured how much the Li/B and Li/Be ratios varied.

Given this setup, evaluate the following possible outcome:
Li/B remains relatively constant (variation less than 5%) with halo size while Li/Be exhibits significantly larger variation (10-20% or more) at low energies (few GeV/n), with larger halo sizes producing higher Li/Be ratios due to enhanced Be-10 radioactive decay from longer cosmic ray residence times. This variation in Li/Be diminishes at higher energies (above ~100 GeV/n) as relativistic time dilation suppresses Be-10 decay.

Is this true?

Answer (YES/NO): NO